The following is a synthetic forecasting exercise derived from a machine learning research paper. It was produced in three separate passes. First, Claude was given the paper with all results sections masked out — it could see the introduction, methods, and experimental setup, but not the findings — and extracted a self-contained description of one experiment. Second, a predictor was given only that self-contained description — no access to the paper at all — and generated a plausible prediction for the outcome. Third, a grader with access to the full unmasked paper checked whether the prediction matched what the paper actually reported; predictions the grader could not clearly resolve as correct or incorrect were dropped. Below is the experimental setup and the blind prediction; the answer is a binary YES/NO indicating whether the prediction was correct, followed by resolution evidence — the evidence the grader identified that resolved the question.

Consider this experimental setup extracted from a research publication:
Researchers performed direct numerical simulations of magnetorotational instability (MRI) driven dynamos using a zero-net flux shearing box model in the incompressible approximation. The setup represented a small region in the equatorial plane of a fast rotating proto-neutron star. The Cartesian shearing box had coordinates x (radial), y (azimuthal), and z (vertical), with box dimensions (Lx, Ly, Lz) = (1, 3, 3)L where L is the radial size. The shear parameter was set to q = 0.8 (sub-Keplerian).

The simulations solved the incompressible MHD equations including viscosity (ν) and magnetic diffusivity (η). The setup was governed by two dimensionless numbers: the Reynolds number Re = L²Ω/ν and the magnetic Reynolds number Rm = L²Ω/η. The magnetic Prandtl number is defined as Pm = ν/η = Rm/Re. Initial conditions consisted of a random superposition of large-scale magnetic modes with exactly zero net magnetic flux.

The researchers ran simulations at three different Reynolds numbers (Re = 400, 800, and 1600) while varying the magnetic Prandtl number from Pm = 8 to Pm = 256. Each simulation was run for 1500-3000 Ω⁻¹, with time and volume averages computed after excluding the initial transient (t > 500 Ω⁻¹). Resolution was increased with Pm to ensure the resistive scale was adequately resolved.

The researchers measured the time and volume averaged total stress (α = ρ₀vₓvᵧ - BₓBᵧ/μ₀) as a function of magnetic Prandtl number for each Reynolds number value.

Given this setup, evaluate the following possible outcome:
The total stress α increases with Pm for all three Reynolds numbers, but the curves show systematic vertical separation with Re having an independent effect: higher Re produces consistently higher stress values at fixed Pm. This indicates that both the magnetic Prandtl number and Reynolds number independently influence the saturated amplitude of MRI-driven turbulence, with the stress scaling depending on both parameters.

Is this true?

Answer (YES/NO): NO